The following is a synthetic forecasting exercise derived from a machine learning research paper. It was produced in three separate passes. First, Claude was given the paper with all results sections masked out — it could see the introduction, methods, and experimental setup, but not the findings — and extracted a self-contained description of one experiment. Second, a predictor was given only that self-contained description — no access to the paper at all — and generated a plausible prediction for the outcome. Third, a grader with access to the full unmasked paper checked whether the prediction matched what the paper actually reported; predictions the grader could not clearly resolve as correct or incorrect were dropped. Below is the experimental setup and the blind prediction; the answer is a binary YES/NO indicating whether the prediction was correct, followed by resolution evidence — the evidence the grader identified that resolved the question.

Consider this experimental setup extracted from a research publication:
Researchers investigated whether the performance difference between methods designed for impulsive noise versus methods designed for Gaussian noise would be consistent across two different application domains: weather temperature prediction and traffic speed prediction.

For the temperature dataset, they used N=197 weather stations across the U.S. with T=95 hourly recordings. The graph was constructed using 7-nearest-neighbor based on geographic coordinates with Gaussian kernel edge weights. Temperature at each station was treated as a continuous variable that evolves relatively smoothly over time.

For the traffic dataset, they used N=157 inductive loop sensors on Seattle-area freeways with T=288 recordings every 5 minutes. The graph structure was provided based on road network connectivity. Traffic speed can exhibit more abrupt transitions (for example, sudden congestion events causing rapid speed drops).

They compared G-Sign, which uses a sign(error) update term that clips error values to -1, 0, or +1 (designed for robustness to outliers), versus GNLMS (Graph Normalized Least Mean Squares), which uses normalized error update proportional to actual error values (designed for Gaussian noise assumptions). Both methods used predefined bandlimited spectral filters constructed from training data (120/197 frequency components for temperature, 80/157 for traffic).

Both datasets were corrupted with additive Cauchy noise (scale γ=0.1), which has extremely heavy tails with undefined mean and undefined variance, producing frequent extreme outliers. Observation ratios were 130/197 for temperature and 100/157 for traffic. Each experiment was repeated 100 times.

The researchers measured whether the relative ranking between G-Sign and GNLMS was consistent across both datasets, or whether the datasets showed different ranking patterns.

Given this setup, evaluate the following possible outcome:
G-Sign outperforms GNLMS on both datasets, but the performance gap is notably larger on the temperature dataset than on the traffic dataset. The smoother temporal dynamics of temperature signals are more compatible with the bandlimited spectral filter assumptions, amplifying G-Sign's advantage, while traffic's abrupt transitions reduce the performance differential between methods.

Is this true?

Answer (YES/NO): YES